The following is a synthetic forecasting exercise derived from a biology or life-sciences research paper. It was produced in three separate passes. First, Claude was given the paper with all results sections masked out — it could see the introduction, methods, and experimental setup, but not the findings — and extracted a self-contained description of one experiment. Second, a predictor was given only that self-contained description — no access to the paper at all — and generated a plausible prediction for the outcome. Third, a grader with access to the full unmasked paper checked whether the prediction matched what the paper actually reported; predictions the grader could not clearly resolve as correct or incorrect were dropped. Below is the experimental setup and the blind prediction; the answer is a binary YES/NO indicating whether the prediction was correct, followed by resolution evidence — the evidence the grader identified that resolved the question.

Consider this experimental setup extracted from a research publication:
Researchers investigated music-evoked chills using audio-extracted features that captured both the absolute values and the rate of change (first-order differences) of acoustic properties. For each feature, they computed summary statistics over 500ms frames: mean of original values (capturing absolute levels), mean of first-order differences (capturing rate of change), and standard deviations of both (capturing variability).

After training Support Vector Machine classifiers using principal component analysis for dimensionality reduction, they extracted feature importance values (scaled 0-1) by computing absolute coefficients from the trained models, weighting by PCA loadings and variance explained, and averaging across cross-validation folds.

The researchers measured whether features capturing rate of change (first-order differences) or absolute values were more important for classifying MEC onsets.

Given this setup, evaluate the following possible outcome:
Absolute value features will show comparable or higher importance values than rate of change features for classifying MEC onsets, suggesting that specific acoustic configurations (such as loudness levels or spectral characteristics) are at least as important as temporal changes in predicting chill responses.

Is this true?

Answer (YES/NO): YES